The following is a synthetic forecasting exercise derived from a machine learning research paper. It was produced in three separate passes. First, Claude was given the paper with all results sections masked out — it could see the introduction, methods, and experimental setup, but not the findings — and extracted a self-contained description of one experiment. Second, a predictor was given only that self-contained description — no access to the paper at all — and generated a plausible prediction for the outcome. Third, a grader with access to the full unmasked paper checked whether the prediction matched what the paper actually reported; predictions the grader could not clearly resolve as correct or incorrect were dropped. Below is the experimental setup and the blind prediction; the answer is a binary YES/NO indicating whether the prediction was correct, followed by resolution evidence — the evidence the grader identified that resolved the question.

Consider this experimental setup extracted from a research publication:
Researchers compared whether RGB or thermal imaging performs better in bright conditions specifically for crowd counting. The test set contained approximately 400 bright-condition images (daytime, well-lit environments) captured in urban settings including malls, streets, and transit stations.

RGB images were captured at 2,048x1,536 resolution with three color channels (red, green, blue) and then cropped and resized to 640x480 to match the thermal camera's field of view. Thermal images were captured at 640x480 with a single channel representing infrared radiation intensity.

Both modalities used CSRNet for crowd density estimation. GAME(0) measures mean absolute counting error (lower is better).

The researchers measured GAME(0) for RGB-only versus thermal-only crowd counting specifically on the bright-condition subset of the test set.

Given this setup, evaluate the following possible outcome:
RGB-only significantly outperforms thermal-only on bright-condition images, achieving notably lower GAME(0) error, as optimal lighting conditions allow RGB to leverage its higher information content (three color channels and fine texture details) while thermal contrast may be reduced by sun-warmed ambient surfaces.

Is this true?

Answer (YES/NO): NO